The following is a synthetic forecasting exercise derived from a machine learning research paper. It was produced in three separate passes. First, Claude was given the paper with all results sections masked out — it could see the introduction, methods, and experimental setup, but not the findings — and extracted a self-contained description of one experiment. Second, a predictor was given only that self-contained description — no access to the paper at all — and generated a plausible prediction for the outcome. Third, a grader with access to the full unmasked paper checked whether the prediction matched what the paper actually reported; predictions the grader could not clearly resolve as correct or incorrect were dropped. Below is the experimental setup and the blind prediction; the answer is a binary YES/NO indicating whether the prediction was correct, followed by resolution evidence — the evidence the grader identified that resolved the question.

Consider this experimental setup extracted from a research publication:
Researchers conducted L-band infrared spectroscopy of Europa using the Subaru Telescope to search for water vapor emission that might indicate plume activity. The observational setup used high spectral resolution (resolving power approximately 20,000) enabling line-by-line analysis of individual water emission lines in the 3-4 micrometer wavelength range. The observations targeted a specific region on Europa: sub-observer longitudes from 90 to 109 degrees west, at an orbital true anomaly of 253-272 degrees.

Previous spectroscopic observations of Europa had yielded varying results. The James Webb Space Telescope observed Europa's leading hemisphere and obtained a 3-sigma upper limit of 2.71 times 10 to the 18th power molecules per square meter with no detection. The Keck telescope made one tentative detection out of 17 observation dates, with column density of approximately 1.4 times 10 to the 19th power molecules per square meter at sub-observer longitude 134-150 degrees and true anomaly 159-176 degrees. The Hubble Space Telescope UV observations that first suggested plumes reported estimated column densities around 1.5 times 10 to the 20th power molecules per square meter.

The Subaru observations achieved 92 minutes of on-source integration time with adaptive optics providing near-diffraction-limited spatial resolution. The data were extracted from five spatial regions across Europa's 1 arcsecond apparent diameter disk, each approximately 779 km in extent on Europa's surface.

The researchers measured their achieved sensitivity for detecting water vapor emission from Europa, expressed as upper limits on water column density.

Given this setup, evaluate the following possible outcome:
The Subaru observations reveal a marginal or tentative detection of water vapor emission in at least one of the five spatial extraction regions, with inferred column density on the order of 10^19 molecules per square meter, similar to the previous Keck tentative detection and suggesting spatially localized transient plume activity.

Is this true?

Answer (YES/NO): NO